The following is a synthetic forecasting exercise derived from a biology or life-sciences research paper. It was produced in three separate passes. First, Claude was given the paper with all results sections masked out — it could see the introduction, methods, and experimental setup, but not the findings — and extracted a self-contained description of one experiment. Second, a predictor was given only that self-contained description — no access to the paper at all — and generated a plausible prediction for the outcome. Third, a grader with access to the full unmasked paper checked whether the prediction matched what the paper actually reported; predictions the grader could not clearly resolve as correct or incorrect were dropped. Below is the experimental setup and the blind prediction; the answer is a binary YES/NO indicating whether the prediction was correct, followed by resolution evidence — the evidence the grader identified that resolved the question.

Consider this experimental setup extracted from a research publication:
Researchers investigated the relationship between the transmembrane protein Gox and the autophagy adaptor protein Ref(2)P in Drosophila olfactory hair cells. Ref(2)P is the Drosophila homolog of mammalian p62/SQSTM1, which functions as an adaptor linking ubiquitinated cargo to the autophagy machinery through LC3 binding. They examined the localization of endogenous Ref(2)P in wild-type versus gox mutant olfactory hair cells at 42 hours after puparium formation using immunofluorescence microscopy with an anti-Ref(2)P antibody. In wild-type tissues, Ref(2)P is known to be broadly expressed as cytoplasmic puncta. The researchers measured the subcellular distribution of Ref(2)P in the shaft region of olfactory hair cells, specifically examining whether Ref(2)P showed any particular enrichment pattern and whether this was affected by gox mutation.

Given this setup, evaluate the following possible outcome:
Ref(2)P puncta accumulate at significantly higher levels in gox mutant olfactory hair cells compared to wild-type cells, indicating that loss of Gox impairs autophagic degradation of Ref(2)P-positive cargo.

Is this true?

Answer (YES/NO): NO